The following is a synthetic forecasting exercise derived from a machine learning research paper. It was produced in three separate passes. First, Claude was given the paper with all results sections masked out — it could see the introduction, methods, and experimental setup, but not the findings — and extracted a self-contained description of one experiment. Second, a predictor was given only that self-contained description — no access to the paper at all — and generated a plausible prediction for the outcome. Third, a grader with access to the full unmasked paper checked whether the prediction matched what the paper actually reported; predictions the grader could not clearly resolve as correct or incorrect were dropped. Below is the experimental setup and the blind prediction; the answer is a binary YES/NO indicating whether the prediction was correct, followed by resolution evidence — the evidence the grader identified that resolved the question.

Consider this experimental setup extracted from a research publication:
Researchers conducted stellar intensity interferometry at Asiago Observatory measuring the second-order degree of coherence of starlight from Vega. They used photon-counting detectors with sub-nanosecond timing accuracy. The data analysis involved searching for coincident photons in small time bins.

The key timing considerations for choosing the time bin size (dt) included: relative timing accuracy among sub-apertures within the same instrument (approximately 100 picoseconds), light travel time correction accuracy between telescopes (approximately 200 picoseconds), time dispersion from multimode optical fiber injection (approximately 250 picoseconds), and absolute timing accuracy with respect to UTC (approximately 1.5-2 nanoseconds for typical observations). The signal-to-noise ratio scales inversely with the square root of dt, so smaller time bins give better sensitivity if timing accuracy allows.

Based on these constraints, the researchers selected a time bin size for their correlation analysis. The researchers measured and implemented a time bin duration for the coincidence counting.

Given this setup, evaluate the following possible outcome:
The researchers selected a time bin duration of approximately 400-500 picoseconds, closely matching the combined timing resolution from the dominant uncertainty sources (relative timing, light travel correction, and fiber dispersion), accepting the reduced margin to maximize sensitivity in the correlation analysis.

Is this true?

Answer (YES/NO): YES